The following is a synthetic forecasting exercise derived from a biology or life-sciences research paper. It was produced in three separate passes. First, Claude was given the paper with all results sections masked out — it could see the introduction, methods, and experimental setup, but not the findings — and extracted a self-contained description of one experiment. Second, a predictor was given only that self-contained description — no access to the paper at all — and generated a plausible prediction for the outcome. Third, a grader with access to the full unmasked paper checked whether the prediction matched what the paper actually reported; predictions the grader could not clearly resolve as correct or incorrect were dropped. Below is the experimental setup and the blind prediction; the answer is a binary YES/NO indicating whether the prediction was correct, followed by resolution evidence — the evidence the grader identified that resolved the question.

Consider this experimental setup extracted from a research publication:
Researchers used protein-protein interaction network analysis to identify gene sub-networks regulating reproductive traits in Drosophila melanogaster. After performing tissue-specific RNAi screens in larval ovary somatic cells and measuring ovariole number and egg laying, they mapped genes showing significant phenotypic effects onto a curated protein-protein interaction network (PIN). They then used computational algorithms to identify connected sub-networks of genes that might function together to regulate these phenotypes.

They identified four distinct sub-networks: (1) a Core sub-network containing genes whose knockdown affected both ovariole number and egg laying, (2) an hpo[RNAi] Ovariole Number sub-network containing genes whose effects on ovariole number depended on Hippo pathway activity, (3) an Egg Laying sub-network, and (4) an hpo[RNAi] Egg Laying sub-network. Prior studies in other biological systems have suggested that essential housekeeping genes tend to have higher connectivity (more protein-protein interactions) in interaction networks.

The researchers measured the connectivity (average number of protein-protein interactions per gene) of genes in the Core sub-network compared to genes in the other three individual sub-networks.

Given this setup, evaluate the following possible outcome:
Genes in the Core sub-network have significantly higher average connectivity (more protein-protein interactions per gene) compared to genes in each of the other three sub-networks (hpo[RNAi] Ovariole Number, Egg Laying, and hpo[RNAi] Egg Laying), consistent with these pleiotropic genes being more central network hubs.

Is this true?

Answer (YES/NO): YES